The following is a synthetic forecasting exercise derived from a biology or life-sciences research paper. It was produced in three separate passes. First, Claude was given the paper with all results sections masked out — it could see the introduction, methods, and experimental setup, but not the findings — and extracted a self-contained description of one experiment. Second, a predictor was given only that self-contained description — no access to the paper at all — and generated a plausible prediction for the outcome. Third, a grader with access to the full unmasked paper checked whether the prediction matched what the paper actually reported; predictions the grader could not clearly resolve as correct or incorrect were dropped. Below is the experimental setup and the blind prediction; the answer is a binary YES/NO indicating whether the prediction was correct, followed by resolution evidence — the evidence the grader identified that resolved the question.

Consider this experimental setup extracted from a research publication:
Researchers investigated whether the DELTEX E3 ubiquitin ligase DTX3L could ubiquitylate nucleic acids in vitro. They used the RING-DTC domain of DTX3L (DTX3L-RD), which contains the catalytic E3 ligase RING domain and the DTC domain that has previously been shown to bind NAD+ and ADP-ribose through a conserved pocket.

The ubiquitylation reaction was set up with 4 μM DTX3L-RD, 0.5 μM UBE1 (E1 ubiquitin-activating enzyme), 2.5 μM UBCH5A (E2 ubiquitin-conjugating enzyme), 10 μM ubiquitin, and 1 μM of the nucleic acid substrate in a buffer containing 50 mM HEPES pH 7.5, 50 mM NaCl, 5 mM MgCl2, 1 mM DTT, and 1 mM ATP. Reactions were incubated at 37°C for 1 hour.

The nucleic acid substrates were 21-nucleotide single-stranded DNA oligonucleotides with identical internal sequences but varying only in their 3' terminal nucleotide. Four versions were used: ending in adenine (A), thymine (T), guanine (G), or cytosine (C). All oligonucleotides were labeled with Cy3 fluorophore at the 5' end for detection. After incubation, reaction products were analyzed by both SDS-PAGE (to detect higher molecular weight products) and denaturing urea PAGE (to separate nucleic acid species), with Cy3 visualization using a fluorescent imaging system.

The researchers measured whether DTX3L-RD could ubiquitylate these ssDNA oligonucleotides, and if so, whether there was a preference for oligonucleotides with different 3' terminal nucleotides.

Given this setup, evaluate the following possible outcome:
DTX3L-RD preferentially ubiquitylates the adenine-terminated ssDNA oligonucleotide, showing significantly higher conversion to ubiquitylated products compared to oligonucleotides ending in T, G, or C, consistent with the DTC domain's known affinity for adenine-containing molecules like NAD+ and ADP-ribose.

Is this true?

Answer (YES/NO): YES